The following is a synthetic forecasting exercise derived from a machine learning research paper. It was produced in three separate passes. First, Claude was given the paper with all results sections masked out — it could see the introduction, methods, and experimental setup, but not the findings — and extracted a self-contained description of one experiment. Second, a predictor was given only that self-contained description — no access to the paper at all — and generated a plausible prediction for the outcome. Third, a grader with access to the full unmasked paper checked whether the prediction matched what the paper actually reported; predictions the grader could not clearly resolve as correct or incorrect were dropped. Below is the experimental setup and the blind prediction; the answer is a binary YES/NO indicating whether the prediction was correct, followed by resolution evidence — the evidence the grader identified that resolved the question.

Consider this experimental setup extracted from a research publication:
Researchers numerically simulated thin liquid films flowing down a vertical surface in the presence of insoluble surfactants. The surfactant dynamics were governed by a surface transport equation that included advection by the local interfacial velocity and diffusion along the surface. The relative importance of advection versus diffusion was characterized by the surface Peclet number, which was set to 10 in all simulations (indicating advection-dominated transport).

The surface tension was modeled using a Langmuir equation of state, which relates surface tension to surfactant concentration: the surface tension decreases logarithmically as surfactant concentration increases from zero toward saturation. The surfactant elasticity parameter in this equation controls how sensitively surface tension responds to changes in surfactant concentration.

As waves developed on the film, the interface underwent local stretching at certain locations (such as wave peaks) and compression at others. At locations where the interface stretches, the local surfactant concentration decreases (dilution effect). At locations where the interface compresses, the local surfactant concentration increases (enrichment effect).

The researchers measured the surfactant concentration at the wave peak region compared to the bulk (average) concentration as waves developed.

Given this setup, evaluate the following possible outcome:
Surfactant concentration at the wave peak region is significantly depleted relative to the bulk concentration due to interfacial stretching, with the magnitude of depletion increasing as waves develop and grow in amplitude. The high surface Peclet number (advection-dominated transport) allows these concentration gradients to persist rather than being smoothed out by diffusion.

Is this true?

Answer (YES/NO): NO